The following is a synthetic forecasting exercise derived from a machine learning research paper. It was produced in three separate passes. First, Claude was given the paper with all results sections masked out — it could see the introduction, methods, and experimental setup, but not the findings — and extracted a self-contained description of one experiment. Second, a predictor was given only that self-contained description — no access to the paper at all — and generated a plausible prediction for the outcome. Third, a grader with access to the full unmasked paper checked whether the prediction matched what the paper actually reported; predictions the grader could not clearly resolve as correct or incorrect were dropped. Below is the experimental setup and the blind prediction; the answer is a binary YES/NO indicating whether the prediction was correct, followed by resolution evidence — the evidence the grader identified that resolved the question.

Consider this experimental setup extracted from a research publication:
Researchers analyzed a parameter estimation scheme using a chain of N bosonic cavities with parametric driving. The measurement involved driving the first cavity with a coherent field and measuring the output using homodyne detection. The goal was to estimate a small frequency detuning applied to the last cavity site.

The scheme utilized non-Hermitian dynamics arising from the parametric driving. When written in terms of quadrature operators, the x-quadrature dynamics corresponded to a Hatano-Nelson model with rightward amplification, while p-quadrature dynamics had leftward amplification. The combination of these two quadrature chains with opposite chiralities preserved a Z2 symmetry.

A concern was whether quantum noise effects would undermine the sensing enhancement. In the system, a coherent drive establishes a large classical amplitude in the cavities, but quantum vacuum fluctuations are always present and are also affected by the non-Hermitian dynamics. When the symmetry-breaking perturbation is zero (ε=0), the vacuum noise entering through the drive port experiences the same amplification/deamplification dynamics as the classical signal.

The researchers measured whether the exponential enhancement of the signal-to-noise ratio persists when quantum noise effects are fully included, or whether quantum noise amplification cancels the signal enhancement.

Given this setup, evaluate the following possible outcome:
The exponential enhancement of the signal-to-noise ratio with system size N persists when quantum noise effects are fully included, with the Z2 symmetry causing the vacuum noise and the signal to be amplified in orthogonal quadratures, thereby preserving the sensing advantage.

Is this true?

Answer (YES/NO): YES